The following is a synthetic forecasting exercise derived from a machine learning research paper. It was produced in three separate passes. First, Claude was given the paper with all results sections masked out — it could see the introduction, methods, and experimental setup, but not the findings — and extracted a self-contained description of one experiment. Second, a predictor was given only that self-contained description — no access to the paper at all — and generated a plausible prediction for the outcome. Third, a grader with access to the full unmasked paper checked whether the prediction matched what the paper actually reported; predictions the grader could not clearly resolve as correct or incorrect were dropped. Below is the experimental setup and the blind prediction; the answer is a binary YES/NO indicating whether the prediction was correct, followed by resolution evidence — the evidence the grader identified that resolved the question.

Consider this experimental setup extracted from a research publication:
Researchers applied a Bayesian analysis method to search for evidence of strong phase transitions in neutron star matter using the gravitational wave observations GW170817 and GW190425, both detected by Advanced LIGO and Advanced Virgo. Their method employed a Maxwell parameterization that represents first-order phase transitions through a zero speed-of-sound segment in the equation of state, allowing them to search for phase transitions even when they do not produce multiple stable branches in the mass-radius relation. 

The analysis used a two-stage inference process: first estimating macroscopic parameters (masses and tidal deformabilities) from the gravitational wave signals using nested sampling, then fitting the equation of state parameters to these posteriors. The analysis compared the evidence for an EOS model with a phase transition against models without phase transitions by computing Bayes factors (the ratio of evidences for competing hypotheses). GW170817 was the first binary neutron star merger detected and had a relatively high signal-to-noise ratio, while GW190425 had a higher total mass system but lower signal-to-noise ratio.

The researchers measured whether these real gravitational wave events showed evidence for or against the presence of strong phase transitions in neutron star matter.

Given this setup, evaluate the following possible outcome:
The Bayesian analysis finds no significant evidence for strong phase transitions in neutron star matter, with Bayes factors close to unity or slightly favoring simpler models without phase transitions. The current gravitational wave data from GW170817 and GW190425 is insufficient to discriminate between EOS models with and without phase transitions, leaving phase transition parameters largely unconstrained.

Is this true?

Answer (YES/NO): NO